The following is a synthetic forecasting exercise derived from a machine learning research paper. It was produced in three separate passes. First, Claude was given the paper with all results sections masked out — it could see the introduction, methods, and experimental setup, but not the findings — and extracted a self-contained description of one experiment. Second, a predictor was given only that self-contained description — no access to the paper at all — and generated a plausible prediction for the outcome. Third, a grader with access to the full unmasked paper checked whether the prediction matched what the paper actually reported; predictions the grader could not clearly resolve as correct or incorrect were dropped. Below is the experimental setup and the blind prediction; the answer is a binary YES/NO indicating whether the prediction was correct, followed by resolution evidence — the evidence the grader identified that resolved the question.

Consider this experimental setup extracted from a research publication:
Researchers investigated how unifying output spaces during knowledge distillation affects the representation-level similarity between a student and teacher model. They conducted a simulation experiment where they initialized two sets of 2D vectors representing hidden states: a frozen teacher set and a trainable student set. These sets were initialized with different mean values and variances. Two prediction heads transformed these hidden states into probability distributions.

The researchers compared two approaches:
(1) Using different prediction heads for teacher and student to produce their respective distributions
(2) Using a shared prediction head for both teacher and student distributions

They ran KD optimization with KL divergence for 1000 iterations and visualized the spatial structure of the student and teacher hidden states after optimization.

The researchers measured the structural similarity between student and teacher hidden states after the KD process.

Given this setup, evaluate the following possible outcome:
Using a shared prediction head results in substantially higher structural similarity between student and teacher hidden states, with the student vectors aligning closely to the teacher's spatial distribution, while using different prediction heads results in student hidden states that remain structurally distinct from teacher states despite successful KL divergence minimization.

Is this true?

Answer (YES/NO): YES